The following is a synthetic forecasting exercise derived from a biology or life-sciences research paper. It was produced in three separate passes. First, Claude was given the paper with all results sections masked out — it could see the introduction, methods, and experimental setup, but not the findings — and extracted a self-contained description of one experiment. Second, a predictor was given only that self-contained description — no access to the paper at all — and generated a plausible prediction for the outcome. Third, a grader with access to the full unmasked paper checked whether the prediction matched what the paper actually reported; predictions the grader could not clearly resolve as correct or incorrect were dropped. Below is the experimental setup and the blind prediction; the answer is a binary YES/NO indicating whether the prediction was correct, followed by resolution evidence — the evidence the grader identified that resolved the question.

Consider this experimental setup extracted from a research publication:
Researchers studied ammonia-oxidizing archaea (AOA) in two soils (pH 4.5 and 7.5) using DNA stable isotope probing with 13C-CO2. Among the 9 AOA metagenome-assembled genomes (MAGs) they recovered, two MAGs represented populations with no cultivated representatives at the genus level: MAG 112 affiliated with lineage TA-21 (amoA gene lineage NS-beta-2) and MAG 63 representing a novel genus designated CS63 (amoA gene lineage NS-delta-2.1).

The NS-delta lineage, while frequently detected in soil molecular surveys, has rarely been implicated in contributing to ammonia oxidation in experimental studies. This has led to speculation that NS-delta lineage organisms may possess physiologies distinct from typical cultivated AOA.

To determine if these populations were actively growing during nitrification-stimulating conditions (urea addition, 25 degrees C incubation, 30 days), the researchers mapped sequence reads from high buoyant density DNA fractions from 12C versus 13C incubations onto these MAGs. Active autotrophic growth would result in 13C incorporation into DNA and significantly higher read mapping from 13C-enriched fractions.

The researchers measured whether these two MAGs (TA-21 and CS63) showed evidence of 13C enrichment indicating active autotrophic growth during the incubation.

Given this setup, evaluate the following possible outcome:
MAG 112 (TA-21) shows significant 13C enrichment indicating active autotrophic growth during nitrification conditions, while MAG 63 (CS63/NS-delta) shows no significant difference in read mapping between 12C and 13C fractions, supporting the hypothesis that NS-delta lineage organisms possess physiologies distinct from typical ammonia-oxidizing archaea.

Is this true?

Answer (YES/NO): NO